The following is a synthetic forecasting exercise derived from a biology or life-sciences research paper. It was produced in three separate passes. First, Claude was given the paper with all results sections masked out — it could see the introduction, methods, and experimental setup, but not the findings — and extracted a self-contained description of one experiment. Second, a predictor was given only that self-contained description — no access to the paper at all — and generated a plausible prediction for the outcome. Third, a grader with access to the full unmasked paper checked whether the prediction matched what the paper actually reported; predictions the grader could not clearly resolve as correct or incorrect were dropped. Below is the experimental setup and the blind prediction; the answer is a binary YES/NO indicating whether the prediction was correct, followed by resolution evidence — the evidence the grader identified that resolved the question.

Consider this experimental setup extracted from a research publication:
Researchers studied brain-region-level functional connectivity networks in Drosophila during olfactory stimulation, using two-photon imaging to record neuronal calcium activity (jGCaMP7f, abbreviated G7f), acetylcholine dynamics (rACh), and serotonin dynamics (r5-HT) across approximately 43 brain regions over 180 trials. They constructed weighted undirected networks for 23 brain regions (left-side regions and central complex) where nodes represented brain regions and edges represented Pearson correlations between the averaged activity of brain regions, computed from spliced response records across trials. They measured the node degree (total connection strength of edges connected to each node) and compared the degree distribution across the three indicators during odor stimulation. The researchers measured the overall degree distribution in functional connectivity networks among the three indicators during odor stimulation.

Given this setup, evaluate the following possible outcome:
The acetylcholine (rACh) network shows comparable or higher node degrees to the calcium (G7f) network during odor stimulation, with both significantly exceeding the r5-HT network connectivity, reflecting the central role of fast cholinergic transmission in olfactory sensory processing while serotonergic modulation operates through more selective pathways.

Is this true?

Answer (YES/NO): NO